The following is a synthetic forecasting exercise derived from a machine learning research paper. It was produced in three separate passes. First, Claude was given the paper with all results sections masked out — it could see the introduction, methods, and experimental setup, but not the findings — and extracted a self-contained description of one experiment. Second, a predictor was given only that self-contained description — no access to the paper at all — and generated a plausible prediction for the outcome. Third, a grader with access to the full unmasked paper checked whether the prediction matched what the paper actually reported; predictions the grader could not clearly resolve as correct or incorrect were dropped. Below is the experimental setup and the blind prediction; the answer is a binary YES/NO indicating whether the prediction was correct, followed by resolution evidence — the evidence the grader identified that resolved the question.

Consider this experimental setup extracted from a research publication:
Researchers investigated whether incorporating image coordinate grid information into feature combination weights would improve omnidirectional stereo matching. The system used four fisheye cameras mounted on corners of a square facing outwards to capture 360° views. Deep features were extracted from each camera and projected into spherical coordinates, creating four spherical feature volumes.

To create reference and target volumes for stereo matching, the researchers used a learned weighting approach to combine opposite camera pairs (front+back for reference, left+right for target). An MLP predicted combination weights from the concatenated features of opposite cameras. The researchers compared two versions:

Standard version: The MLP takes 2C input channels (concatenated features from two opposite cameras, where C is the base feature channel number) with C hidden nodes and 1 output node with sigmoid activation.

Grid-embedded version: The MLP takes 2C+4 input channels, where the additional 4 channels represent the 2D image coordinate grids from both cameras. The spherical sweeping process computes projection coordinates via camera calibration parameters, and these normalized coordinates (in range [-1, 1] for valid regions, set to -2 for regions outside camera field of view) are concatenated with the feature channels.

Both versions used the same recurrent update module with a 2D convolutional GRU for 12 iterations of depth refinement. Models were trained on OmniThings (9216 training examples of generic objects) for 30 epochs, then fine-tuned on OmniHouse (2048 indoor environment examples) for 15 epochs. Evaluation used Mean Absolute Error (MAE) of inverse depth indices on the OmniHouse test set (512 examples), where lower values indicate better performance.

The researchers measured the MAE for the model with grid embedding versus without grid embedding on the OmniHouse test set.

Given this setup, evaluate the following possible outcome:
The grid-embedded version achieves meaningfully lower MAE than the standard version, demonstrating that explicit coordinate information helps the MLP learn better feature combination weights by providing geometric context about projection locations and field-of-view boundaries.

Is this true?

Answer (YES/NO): NO